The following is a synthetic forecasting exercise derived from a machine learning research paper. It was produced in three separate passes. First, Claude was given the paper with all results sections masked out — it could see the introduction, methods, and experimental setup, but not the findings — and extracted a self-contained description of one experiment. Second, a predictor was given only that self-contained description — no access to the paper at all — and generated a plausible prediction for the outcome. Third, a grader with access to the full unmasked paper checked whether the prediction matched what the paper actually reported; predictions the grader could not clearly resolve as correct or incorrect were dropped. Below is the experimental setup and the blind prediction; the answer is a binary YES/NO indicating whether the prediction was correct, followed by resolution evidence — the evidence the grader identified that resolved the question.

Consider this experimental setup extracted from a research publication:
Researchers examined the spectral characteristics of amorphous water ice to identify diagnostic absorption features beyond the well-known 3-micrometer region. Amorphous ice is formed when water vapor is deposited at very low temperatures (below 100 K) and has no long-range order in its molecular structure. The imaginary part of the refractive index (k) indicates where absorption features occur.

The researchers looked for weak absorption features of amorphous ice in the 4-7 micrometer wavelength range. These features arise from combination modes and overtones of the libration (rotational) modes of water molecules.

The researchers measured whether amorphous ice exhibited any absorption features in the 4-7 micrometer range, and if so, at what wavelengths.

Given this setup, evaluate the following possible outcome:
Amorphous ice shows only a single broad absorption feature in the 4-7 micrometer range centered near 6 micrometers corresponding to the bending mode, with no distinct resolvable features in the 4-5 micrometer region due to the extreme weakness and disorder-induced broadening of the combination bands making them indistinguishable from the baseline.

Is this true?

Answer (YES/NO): NO